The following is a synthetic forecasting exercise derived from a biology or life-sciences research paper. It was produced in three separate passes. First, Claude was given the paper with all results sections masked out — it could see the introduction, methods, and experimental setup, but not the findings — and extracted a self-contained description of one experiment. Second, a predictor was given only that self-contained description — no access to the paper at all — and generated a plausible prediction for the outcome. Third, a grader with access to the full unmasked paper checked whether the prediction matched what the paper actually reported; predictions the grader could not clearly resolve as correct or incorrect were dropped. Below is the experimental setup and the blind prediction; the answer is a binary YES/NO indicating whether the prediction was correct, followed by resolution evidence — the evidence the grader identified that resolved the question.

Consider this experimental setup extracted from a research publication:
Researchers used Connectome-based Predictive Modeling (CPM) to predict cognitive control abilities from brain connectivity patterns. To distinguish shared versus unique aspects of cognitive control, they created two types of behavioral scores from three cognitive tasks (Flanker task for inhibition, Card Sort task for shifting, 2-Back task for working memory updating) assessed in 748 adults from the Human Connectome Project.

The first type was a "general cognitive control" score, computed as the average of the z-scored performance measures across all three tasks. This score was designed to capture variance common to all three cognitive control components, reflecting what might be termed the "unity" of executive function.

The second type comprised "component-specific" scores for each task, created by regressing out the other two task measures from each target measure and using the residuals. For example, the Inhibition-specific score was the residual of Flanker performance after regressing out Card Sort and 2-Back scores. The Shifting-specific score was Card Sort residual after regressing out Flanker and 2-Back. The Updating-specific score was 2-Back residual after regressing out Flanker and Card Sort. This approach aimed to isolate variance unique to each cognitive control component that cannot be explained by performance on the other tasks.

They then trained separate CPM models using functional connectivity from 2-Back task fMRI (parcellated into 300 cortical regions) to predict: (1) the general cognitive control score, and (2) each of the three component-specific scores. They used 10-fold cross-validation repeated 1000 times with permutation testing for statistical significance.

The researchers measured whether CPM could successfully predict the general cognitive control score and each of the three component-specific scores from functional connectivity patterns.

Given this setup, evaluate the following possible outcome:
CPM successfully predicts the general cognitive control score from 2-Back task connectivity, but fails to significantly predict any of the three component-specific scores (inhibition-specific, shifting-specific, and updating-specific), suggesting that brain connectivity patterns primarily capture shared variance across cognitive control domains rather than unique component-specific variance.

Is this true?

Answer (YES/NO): NO